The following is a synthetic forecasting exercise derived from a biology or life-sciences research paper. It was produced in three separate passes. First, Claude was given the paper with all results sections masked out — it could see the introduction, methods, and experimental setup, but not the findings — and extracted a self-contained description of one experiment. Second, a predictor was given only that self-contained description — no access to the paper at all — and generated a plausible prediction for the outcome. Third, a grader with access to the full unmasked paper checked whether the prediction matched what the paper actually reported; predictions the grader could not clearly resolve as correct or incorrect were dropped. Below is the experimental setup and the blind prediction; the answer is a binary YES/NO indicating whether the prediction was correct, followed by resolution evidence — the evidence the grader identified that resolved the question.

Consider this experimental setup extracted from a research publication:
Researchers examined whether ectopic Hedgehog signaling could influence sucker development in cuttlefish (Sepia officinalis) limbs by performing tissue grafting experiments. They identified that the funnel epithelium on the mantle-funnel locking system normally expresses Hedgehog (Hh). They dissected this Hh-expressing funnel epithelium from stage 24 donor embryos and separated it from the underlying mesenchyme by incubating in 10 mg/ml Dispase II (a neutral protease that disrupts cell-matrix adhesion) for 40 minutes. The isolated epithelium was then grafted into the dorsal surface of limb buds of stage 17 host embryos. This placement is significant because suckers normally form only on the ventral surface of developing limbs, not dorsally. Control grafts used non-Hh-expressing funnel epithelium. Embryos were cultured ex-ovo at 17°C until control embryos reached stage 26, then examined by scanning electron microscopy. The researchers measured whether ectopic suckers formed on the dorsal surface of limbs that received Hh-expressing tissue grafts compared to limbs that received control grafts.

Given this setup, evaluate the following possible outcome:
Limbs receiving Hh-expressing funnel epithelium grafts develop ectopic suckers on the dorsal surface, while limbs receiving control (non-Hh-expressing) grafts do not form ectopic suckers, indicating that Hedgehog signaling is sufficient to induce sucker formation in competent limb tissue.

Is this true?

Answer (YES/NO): NO